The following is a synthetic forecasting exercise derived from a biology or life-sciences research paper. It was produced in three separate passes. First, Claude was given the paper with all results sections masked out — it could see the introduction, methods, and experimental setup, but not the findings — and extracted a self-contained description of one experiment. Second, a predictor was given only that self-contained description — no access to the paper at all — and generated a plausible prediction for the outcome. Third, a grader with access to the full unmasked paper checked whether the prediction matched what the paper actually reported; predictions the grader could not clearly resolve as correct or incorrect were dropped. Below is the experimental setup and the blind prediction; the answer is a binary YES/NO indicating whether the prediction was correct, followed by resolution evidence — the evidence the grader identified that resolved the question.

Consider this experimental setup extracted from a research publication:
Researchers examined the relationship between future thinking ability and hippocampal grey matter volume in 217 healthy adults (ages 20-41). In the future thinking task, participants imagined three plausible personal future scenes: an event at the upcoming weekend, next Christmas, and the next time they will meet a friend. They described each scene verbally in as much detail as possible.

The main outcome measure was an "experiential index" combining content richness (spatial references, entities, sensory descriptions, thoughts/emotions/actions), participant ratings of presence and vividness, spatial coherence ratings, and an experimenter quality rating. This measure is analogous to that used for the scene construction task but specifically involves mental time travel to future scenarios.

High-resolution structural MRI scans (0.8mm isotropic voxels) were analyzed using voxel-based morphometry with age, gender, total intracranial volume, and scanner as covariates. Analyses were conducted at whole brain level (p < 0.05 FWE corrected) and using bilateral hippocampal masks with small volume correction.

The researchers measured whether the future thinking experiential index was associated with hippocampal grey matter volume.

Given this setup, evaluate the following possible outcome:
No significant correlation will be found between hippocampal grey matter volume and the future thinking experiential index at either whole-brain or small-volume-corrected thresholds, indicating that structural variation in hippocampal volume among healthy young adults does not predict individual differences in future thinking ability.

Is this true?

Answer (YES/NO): YES